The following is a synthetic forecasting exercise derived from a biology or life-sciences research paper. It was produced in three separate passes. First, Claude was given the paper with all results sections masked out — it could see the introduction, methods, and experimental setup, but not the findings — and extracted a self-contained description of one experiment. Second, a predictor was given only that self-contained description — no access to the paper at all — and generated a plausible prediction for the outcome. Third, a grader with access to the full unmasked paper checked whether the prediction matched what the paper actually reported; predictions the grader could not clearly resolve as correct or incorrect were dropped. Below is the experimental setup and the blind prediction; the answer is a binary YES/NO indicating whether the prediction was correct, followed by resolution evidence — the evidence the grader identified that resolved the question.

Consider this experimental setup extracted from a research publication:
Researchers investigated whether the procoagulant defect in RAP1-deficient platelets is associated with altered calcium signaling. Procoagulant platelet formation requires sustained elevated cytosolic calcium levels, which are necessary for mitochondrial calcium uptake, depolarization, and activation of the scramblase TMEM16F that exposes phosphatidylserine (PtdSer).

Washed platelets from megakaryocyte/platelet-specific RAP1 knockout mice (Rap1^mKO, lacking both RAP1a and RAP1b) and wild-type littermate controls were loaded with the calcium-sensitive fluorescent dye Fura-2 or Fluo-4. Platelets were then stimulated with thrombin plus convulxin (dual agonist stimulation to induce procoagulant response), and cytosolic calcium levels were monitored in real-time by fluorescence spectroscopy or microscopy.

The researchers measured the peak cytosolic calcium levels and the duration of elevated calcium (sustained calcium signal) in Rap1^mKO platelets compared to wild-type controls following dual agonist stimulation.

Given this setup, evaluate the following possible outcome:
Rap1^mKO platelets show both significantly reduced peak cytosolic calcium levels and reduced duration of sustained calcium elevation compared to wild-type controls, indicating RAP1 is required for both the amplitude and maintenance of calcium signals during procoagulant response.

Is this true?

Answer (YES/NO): NO